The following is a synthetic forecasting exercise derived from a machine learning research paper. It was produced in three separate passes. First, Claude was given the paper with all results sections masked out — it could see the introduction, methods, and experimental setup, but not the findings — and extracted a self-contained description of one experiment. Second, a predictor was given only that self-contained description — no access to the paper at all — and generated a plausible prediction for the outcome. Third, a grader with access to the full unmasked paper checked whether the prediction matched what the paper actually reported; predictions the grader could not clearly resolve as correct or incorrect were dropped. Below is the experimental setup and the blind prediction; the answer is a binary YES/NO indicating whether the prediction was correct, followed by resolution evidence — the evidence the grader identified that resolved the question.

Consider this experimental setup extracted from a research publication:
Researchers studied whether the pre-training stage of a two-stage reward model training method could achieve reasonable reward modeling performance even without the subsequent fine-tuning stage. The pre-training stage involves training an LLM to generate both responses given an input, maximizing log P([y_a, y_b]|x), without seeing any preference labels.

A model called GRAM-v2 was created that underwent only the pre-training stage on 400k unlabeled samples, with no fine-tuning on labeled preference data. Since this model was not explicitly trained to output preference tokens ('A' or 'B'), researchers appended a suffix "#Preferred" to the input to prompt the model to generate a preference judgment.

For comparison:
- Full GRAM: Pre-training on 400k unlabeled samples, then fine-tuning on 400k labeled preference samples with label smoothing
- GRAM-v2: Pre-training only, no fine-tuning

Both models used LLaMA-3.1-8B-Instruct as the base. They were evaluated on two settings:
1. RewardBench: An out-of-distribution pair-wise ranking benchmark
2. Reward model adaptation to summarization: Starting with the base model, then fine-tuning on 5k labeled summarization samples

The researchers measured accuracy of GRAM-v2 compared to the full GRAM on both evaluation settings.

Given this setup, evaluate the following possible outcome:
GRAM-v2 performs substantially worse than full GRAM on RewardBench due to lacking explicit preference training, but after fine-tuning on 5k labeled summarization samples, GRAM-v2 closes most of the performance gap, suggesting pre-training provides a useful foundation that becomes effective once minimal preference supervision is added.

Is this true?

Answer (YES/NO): NO